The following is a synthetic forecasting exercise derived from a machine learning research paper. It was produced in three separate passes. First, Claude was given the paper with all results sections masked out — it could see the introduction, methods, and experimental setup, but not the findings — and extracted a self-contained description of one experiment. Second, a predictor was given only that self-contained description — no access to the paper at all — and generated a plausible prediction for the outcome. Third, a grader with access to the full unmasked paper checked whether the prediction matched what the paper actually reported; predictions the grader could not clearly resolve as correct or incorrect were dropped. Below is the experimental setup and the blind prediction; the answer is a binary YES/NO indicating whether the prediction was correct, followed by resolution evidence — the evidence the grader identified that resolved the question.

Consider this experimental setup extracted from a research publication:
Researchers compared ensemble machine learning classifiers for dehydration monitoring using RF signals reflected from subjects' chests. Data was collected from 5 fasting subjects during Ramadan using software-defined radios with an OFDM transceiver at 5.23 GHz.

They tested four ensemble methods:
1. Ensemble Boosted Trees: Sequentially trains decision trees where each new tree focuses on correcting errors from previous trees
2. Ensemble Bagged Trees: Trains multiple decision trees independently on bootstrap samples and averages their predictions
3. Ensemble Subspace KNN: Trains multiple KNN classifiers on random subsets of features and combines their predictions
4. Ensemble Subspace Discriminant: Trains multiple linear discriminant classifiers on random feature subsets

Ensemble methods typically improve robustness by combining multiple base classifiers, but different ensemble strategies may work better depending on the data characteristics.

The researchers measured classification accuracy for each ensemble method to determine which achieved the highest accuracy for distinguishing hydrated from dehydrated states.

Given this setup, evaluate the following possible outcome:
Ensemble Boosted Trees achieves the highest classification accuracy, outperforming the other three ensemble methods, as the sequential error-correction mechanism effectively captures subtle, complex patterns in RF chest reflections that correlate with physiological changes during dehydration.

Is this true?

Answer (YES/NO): NO